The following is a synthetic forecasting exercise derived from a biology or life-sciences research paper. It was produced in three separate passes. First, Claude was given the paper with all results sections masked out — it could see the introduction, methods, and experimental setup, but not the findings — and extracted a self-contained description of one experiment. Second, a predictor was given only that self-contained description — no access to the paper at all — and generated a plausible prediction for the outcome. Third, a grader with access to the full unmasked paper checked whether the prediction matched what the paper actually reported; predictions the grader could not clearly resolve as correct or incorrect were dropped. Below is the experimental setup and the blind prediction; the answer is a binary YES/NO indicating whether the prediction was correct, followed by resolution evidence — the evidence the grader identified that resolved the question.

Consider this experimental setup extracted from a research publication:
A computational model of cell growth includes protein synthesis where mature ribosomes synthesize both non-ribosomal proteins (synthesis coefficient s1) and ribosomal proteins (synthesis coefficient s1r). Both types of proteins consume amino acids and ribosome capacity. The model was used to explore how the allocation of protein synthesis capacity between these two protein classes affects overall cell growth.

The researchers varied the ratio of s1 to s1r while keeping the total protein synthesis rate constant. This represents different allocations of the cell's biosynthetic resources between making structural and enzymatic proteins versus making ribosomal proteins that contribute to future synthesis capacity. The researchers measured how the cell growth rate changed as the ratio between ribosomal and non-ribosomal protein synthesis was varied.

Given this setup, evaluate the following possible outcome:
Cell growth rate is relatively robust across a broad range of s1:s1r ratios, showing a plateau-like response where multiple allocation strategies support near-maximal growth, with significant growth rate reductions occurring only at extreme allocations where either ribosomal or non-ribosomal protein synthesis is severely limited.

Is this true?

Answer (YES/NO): NO